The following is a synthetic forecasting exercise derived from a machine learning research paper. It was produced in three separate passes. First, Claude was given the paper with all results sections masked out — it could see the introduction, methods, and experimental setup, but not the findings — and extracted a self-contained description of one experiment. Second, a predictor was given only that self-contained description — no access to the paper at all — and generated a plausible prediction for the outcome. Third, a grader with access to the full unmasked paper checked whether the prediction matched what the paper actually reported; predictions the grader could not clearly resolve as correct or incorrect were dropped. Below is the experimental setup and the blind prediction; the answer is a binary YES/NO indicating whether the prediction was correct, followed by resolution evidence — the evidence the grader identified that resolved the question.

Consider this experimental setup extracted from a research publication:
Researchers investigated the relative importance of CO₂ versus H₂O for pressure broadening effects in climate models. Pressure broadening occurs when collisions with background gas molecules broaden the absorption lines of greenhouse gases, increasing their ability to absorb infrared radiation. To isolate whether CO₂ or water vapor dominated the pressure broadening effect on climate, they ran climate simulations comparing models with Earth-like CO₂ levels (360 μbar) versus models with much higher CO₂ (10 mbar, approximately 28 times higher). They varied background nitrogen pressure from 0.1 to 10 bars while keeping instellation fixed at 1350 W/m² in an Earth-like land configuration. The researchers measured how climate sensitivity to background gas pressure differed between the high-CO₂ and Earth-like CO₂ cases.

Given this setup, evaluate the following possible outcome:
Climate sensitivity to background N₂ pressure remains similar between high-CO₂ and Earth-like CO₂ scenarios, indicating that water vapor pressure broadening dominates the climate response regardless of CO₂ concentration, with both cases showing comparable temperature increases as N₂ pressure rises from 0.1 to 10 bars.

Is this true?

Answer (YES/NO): YES